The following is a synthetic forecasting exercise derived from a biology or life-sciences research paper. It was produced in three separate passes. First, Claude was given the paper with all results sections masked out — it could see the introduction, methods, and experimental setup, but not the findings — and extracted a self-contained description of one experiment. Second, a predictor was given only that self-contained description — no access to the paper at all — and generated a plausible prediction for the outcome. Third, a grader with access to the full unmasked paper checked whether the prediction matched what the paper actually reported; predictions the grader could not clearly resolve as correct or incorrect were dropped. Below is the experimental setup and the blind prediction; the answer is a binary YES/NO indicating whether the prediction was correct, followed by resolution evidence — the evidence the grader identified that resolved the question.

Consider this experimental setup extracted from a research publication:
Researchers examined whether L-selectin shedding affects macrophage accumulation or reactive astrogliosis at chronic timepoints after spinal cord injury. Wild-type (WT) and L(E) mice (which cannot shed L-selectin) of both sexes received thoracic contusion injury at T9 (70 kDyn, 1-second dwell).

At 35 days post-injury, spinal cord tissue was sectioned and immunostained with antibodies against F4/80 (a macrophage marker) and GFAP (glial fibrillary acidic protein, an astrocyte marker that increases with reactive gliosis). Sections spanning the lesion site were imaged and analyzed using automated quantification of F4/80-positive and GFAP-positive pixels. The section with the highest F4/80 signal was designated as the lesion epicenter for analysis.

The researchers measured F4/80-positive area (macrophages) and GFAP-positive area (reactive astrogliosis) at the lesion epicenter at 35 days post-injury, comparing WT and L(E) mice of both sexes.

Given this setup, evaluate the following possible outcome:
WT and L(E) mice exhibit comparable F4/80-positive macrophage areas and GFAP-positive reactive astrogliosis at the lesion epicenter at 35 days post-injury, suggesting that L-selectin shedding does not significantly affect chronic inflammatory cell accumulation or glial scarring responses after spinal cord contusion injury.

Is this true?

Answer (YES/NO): YES